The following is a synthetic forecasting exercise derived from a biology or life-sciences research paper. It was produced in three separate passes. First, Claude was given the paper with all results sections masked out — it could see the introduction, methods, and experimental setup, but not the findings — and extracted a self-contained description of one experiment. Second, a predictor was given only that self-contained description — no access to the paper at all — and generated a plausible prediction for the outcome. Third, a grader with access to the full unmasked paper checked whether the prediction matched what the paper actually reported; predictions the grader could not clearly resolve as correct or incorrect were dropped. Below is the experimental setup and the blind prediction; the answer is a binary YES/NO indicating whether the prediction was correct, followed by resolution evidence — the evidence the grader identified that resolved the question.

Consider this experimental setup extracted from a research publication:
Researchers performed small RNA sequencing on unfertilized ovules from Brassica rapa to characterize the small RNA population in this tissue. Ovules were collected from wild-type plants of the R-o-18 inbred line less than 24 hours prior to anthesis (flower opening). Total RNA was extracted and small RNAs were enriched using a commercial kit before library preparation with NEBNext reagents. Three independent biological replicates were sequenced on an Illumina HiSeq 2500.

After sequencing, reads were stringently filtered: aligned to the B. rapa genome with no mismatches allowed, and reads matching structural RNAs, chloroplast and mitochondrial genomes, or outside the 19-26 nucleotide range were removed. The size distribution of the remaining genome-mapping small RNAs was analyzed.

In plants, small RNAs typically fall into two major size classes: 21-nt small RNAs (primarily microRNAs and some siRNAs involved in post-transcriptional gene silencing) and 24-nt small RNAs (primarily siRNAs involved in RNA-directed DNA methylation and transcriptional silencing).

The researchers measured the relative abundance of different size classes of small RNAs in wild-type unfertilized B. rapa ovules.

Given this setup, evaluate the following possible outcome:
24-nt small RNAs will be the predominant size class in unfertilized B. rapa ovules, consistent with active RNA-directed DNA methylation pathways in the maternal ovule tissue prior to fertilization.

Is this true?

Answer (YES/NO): YES